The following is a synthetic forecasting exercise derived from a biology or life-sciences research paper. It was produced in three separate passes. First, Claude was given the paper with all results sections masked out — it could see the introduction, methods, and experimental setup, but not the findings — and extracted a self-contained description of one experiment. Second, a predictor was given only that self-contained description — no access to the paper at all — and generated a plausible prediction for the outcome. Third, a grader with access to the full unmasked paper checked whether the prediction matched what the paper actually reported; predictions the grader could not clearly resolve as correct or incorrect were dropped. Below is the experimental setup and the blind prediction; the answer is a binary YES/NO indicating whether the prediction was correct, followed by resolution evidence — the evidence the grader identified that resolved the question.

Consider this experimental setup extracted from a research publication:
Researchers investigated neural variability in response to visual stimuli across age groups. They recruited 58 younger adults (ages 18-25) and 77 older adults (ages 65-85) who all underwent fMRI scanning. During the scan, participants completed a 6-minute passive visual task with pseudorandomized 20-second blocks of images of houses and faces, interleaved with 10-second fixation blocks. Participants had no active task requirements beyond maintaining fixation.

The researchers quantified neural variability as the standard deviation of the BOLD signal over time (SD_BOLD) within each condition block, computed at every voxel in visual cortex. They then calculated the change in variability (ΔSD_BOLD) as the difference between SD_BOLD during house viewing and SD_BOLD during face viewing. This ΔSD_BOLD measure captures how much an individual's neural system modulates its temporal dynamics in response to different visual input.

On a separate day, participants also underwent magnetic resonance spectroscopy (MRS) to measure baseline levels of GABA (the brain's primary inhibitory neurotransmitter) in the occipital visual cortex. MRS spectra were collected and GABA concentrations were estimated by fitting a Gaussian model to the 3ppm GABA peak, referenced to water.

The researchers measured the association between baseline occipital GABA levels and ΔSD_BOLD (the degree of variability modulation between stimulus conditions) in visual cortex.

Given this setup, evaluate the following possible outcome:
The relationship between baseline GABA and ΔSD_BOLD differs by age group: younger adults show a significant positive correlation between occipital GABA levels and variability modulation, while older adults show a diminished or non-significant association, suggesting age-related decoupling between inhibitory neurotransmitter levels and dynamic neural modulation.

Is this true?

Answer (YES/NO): NO